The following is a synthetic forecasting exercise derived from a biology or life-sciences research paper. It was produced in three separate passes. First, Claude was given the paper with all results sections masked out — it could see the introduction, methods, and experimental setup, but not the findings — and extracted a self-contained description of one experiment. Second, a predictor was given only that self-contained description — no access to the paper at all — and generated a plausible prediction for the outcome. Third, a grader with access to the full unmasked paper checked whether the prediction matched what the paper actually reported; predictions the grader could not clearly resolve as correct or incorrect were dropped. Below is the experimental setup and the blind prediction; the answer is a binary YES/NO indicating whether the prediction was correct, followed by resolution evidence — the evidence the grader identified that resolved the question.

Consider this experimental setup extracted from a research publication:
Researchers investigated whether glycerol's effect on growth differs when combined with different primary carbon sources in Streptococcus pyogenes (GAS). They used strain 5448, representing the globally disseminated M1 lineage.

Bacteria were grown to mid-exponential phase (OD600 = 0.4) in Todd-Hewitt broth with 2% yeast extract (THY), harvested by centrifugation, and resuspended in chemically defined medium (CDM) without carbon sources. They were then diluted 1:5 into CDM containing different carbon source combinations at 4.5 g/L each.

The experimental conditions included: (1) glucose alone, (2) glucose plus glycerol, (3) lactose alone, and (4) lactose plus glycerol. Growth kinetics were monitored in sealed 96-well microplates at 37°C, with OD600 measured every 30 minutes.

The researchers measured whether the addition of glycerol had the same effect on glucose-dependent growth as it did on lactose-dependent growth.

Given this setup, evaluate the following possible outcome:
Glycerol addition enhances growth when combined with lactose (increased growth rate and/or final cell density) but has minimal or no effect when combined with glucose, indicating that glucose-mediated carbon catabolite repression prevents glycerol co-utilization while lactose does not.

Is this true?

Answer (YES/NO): NO